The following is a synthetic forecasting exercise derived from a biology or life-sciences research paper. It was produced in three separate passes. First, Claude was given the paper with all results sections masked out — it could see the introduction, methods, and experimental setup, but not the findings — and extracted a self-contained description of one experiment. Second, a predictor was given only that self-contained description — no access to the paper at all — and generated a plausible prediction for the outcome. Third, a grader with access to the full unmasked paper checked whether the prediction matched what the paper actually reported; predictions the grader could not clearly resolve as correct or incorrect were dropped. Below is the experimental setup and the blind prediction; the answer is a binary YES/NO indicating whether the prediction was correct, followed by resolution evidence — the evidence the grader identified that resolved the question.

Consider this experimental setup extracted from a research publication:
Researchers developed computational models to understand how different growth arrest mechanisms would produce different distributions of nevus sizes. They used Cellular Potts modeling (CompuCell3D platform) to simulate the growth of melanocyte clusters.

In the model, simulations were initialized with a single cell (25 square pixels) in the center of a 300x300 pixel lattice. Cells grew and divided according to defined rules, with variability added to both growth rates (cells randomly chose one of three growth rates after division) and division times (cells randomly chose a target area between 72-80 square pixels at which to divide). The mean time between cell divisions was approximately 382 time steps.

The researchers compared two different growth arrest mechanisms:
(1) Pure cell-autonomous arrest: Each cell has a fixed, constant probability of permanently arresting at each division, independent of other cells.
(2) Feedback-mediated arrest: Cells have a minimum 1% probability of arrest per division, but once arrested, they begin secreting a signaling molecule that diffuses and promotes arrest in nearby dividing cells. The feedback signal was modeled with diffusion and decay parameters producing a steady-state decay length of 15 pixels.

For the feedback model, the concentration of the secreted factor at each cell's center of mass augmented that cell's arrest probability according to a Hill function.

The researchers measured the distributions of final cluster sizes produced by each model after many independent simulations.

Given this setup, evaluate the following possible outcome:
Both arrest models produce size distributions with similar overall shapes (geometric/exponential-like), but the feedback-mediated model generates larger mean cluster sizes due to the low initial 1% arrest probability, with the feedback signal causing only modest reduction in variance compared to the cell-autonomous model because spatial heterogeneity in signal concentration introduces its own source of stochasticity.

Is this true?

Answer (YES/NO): NO